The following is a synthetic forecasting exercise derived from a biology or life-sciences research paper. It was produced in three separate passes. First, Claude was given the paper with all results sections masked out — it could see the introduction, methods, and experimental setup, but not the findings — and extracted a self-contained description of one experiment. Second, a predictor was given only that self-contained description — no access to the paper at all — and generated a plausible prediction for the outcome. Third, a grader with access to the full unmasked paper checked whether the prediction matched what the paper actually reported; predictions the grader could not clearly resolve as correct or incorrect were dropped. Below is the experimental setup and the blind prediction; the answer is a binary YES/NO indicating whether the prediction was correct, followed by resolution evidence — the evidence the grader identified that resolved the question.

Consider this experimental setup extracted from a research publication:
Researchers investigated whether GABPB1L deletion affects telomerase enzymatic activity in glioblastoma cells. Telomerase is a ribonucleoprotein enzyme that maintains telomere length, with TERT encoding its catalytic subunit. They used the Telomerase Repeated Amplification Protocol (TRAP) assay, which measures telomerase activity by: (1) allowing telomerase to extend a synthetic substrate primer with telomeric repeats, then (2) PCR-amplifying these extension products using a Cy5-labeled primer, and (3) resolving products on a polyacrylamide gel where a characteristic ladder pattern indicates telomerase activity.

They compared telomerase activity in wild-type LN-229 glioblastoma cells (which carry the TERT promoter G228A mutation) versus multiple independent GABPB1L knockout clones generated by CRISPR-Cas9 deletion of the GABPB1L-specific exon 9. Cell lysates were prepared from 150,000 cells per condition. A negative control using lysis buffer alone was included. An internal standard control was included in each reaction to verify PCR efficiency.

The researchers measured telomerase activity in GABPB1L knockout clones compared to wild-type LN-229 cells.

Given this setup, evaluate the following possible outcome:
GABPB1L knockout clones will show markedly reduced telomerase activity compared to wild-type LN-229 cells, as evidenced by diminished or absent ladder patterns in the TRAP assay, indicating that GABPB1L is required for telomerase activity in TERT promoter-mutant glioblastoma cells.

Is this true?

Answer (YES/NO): NO